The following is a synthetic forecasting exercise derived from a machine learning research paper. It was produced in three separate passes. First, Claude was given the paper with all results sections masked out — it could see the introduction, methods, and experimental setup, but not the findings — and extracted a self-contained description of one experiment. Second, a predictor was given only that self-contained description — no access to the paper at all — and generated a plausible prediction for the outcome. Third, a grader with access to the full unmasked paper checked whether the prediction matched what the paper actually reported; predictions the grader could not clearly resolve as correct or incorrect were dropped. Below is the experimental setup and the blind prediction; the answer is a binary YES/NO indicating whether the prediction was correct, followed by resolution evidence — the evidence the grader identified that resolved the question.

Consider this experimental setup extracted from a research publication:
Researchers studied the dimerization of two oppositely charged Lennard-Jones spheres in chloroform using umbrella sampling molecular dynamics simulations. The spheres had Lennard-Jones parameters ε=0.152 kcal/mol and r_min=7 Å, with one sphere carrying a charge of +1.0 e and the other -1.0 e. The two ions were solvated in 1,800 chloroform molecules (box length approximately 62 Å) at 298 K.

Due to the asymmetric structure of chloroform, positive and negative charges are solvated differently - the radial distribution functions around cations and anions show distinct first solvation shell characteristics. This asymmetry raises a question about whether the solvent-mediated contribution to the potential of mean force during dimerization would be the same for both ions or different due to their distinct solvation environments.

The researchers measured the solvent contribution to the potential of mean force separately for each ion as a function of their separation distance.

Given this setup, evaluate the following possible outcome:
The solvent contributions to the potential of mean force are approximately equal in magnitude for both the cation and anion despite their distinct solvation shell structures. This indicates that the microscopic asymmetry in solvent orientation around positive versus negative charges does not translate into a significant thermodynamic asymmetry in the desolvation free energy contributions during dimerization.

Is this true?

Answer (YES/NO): YES